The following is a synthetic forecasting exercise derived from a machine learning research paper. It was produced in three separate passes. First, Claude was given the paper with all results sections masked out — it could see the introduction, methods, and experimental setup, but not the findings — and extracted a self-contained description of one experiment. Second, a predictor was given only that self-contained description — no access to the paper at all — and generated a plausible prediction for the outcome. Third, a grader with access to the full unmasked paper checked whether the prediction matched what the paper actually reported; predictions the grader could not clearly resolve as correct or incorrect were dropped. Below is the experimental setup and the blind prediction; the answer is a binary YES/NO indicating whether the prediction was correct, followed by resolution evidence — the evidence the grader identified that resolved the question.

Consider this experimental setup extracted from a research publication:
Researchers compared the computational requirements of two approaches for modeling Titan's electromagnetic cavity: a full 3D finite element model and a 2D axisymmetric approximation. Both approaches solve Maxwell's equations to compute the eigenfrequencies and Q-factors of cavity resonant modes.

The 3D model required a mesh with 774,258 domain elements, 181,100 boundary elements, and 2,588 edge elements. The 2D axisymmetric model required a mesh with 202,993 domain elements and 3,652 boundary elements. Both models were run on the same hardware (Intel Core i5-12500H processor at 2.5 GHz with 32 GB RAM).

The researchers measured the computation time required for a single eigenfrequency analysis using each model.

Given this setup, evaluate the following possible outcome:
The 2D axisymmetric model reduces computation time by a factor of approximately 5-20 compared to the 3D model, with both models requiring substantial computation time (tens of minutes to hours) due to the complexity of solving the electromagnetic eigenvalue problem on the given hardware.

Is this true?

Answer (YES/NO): NO